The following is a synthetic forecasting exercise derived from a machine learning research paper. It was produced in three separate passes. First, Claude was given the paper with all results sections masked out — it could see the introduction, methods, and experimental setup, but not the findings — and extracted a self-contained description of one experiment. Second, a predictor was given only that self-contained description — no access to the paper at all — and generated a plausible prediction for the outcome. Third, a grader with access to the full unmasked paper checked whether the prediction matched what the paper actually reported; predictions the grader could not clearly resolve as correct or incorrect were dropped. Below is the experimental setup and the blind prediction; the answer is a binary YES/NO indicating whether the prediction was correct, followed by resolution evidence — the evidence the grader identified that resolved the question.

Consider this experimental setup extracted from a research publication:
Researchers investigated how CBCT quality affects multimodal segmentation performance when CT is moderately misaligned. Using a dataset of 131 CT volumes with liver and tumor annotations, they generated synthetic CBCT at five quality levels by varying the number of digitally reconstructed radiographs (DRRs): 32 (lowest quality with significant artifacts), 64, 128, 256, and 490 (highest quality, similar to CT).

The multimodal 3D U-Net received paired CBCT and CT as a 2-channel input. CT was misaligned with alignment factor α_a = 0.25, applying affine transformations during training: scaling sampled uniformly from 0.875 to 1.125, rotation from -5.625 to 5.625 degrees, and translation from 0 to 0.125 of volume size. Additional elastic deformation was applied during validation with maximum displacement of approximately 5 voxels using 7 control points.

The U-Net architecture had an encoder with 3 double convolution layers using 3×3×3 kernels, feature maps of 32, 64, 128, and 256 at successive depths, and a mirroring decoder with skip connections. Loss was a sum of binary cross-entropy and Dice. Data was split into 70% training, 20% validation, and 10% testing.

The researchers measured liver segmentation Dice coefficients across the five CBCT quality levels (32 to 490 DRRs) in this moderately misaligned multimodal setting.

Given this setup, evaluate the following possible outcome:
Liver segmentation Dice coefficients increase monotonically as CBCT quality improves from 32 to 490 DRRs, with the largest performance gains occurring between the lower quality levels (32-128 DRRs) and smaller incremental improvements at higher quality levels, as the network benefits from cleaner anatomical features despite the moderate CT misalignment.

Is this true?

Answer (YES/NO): NO